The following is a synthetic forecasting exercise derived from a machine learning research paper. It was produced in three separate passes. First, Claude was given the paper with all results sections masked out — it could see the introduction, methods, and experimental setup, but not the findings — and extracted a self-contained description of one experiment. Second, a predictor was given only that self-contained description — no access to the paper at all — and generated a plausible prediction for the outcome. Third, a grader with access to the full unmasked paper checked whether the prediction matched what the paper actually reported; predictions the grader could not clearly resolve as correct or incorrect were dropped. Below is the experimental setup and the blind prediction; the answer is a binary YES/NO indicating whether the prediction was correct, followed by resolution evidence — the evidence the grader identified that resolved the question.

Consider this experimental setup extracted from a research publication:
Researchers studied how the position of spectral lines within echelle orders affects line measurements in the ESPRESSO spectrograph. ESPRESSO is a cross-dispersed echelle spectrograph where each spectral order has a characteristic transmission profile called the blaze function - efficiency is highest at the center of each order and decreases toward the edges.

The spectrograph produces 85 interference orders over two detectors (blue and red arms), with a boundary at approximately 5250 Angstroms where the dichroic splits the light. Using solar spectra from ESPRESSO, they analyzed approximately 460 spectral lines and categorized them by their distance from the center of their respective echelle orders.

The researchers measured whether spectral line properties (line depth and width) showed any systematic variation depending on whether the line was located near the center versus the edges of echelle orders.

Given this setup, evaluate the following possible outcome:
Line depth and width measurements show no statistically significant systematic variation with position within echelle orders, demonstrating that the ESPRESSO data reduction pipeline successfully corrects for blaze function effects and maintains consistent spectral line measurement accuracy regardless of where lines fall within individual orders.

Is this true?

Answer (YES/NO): NO